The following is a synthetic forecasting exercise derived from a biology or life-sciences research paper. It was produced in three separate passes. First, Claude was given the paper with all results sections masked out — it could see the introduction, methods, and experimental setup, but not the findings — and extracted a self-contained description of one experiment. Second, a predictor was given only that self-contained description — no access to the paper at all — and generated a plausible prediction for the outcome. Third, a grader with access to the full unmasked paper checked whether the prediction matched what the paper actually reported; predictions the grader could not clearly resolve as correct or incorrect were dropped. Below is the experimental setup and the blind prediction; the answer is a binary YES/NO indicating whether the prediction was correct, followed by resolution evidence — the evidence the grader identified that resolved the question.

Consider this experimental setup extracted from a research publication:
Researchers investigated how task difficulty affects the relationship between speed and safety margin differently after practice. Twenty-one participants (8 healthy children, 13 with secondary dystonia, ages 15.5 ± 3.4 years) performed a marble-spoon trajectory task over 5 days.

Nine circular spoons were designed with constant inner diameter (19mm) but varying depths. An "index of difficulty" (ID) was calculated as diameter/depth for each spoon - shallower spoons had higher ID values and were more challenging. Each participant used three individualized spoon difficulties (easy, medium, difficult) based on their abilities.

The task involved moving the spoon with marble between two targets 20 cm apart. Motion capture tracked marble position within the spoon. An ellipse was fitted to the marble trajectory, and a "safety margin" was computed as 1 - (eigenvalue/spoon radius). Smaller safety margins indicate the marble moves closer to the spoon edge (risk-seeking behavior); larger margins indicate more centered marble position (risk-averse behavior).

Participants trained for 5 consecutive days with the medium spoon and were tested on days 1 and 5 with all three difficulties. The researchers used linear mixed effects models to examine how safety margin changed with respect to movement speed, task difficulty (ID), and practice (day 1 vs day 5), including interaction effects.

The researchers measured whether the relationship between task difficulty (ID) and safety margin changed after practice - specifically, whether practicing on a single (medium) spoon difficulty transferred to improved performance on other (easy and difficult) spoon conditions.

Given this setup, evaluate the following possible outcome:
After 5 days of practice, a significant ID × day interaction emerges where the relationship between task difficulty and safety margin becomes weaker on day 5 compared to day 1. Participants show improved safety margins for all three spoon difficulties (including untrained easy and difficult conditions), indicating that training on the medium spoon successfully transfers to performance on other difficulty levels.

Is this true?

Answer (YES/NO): NO